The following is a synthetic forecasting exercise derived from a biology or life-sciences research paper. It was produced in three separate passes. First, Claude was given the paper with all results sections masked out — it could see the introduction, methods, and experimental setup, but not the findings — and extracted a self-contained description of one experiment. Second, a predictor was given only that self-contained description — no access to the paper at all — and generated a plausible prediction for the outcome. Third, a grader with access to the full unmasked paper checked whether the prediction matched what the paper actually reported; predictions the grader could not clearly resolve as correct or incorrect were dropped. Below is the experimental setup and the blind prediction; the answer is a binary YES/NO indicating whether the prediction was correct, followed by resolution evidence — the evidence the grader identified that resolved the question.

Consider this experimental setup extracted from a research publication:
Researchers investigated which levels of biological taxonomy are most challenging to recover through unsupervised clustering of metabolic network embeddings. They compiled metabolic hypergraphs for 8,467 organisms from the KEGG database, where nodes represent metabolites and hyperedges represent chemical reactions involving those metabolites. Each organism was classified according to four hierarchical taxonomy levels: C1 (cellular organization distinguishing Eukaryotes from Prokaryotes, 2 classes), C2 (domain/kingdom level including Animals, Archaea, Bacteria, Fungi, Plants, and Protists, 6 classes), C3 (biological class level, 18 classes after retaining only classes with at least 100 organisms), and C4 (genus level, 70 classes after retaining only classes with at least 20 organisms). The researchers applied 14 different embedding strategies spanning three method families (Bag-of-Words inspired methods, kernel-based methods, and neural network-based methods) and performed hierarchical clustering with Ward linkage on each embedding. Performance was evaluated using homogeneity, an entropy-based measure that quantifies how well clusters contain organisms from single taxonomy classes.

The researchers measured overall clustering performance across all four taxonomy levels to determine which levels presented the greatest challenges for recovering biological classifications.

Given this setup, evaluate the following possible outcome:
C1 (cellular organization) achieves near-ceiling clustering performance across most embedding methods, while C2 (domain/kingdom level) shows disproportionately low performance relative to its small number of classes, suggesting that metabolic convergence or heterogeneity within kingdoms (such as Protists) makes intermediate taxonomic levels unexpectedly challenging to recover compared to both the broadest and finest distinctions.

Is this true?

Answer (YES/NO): YES